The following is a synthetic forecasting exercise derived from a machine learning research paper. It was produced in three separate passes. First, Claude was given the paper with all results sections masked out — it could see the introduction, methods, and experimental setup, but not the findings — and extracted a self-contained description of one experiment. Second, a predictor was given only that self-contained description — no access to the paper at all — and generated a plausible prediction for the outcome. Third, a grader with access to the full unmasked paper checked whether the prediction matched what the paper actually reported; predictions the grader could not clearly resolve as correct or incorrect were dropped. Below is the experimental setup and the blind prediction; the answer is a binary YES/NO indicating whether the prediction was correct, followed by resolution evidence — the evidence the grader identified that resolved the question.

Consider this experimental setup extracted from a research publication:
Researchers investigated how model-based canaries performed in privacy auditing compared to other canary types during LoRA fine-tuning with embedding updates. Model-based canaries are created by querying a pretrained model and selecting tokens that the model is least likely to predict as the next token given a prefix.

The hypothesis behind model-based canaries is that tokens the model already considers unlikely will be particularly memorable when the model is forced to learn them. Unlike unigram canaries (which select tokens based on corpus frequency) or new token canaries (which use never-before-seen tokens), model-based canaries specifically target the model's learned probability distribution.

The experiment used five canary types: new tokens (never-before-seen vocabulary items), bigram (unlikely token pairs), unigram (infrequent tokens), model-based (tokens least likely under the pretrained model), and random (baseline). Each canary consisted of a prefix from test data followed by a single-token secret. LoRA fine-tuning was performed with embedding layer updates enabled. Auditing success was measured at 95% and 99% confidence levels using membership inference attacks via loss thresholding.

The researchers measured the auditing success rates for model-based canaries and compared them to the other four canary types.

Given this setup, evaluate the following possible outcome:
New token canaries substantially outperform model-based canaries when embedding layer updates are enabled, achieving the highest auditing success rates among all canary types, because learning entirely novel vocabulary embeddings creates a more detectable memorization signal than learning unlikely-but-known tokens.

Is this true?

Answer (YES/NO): YES